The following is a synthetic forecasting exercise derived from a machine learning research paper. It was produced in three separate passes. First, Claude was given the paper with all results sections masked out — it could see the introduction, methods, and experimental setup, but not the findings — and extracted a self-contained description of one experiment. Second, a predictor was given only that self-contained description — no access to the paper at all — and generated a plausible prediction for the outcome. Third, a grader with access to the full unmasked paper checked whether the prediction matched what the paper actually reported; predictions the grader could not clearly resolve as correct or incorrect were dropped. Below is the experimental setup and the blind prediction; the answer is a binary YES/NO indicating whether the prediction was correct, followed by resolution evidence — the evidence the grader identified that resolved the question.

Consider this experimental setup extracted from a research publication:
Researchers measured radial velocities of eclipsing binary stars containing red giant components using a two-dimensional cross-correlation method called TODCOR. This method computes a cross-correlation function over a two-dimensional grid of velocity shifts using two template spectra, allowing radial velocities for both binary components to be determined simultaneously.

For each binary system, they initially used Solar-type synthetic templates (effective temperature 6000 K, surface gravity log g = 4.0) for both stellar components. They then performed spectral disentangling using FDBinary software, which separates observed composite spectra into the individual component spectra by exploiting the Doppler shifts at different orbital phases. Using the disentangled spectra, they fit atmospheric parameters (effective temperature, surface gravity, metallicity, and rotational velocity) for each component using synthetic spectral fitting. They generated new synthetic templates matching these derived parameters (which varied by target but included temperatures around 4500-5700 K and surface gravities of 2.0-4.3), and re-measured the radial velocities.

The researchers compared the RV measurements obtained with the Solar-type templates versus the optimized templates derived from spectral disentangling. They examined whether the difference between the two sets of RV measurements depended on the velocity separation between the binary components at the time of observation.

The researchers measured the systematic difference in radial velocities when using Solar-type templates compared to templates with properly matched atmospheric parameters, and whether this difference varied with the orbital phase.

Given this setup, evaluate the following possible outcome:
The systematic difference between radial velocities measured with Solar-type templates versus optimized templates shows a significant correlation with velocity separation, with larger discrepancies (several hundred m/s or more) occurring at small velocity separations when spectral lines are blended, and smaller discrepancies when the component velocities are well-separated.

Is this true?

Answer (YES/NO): NO